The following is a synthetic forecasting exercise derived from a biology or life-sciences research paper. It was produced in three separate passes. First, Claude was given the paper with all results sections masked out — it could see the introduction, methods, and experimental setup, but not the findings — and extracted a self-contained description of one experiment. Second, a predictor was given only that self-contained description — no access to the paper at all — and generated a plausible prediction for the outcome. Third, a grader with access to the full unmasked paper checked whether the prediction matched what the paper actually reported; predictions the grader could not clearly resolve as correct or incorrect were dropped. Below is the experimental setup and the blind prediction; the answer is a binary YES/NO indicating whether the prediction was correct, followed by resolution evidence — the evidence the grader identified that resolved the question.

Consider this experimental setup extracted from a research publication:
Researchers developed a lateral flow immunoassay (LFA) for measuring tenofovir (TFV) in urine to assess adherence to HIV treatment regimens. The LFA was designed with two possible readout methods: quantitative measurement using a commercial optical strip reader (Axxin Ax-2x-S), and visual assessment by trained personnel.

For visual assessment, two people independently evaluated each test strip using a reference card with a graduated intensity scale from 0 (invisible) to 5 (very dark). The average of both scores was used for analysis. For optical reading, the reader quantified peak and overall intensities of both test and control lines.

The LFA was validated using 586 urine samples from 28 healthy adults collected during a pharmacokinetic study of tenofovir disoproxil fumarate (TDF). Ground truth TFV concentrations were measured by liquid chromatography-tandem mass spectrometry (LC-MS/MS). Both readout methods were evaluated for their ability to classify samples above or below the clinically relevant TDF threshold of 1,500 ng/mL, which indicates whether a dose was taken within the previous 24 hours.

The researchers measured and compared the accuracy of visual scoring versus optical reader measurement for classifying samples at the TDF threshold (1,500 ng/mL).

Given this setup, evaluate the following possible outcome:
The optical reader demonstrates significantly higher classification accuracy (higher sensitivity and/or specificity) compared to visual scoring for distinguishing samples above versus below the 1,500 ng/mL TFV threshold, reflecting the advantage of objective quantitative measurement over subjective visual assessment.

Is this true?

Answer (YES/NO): NO